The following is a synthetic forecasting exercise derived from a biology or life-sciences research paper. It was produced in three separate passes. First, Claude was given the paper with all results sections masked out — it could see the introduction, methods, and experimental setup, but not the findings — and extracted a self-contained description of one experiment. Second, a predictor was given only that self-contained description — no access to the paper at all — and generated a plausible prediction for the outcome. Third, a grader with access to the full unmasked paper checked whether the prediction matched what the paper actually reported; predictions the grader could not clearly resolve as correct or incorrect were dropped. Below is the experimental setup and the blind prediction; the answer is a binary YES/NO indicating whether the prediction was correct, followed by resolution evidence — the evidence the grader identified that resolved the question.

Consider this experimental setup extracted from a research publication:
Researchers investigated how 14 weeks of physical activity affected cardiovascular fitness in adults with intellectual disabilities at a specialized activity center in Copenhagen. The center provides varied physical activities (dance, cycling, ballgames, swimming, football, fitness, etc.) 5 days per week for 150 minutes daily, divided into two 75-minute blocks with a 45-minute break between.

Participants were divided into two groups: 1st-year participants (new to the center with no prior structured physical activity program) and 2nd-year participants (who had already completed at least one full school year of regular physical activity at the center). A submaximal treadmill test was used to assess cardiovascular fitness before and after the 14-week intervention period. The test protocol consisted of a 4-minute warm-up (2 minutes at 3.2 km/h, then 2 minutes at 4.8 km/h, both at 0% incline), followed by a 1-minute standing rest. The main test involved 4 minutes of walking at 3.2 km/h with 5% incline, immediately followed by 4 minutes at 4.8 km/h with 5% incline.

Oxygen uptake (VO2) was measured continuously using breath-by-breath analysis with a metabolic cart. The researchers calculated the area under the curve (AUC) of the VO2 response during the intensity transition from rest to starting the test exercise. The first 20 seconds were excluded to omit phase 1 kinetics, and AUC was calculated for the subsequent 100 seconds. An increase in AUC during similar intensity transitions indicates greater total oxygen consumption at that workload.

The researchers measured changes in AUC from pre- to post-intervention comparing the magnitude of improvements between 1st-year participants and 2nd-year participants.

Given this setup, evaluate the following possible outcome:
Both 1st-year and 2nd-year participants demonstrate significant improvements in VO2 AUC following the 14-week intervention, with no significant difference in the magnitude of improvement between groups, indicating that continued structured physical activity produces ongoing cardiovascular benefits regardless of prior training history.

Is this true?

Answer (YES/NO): NO